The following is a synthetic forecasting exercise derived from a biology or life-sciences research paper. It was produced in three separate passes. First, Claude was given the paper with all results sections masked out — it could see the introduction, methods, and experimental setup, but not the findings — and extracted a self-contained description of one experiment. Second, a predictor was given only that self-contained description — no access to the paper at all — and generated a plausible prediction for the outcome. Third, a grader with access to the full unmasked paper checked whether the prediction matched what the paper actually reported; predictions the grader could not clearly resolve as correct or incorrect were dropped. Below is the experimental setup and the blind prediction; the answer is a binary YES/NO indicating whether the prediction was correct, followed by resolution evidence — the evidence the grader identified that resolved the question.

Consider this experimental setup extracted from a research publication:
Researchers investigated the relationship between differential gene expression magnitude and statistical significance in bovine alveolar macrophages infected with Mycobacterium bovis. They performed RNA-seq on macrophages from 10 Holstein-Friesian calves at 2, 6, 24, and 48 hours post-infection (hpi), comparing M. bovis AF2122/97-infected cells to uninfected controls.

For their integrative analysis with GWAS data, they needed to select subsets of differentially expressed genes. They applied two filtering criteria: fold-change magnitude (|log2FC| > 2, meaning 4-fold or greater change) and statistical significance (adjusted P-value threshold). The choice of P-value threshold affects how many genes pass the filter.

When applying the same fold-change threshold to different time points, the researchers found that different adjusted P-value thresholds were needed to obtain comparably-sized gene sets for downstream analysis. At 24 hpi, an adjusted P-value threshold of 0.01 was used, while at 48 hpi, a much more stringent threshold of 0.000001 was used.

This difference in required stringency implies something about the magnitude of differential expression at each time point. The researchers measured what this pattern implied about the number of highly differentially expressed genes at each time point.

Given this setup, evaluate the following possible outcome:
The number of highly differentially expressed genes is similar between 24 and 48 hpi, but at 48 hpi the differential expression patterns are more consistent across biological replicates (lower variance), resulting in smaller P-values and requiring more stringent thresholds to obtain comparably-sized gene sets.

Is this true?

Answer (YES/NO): NO